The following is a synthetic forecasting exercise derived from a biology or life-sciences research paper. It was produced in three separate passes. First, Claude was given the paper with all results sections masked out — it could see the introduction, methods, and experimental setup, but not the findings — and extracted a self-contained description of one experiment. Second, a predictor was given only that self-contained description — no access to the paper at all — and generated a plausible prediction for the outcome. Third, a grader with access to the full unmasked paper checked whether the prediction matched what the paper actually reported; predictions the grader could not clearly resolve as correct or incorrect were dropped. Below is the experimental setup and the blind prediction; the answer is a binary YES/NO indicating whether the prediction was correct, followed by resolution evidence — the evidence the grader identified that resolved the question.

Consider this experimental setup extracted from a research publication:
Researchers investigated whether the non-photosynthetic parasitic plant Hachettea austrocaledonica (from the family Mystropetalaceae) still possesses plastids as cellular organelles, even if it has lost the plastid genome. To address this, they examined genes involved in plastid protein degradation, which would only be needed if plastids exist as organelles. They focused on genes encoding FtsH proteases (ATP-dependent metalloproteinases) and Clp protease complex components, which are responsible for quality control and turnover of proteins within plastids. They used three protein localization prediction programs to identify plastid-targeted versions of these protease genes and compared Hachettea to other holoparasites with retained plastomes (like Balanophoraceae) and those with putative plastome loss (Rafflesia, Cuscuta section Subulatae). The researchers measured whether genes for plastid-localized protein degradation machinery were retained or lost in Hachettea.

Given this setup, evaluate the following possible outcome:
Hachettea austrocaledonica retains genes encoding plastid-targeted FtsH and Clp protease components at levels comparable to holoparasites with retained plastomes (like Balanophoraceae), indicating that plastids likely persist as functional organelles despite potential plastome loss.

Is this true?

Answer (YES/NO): NO